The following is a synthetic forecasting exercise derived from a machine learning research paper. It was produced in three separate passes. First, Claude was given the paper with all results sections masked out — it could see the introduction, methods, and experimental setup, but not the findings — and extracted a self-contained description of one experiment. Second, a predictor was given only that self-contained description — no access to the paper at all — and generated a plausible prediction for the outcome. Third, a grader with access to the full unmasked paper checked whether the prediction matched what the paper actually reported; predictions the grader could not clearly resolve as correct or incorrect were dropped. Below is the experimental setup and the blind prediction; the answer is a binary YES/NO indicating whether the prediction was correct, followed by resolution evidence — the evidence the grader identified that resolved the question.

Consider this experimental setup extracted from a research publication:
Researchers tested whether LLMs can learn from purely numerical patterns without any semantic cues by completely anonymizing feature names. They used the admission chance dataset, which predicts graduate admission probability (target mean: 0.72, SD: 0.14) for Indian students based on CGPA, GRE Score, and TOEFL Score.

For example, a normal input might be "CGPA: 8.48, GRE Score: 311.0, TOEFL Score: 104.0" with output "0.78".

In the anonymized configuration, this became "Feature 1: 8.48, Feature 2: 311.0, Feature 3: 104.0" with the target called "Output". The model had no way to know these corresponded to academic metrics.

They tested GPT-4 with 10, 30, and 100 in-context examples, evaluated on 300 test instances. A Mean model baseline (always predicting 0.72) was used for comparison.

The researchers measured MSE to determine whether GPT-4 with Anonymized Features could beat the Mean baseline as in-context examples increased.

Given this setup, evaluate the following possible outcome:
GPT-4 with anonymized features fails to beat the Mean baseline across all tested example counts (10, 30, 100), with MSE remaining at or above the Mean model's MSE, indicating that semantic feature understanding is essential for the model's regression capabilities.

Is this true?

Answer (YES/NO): NO